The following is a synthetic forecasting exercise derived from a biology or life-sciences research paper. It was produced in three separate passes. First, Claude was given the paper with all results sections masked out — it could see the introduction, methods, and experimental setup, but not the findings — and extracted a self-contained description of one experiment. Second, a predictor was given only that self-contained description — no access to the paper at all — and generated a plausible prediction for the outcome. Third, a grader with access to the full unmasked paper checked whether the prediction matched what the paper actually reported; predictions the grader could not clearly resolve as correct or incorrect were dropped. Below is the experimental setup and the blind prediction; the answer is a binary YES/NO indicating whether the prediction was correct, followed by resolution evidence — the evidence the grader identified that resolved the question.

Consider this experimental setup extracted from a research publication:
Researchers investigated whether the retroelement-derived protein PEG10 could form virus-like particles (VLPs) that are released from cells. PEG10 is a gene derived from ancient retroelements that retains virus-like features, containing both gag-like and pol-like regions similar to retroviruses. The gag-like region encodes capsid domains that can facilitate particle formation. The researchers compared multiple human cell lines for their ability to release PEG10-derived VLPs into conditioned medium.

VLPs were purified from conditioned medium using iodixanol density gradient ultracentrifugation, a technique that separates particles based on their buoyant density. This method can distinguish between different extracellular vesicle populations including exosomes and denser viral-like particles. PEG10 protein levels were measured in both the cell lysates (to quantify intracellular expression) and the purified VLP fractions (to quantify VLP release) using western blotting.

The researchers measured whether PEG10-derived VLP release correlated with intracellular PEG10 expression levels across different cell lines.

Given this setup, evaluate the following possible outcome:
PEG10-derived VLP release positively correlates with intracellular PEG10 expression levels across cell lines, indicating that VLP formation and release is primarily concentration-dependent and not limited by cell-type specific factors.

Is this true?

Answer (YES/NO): NO